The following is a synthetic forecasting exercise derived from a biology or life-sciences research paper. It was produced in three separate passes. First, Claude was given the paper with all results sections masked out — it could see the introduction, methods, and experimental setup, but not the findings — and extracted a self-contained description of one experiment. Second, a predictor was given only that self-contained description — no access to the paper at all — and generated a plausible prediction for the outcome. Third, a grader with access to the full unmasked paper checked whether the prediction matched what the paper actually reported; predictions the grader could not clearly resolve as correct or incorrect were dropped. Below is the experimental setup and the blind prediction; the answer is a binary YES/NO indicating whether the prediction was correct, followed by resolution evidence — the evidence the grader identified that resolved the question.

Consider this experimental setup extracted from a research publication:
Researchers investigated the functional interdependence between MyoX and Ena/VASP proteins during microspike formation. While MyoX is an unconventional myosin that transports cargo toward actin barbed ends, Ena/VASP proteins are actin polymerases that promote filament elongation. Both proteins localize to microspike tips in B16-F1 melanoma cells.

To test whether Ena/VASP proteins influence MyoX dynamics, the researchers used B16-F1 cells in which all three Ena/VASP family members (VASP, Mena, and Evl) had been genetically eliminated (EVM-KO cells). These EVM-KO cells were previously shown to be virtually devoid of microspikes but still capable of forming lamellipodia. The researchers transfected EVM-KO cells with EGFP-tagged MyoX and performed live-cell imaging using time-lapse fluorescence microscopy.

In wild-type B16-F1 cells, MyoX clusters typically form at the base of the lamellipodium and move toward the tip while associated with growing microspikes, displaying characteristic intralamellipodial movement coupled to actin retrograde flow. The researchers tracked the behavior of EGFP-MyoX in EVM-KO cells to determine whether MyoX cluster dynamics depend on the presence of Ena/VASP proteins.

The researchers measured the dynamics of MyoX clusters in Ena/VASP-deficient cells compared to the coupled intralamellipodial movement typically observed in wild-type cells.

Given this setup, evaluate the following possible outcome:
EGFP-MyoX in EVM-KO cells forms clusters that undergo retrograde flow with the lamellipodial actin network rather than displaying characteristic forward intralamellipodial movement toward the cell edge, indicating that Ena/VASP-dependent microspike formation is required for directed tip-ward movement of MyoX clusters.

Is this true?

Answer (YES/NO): NO